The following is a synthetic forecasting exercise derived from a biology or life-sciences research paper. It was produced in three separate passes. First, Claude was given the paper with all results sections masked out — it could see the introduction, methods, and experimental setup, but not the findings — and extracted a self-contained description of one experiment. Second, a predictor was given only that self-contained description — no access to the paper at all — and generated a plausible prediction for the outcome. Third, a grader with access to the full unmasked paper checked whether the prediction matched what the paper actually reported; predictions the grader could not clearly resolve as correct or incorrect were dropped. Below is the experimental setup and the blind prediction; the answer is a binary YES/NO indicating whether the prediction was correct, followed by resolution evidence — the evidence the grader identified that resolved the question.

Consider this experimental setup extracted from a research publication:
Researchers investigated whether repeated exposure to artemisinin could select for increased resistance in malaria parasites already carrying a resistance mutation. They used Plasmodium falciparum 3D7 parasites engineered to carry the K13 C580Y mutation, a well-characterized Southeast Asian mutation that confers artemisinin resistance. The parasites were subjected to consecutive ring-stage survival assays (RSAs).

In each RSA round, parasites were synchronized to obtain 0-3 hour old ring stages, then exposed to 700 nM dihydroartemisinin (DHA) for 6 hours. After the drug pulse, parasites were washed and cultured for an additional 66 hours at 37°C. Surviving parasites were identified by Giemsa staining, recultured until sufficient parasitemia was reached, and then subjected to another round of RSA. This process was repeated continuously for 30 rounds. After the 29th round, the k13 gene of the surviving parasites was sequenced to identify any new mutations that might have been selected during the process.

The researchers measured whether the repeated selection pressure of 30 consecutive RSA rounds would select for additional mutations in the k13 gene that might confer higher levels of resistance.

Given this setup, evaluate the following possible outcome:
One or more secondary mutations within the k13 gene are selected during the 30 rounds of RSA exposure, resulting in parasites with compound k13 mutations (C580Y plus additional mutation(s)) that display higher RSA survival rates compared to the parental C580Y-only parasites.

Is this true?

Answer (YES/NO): NO